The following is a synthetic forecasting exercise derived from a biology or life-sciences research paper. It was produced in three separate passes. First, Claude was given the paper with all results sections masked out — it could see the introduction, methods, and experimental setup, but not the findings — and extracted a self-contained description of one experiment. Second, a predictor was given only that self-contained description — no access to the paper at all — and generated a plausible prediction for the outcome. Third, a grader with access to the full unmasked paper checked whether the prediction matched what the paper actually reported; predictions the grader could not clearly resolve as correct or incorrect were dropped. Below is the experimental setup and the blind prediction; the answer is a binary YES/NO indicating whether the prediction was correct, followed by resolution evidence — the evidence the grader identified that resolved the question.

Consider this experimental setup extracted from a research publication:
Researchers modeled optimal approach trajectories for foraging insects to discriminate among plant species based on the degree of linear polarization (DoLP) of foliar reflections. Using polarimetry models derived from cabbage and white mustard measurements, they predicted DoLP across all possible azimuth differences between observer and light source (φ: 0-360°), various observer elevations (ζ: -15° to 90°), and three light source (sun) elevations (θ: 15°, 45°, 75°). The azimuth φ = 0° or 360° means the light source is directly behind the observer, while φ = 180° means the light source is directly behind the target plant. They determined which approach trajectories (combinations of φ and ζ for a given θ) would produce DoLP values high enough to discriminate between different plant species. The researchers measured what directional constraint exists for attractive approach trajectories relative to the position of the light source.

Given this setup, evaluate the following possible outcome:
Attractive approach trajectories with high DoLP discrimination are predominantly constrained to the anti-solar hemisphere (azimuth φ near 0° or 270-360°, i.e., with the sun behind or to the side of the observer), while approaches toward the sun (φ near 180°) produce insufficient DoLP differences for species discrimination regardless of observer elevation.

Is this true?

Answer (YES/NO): NO